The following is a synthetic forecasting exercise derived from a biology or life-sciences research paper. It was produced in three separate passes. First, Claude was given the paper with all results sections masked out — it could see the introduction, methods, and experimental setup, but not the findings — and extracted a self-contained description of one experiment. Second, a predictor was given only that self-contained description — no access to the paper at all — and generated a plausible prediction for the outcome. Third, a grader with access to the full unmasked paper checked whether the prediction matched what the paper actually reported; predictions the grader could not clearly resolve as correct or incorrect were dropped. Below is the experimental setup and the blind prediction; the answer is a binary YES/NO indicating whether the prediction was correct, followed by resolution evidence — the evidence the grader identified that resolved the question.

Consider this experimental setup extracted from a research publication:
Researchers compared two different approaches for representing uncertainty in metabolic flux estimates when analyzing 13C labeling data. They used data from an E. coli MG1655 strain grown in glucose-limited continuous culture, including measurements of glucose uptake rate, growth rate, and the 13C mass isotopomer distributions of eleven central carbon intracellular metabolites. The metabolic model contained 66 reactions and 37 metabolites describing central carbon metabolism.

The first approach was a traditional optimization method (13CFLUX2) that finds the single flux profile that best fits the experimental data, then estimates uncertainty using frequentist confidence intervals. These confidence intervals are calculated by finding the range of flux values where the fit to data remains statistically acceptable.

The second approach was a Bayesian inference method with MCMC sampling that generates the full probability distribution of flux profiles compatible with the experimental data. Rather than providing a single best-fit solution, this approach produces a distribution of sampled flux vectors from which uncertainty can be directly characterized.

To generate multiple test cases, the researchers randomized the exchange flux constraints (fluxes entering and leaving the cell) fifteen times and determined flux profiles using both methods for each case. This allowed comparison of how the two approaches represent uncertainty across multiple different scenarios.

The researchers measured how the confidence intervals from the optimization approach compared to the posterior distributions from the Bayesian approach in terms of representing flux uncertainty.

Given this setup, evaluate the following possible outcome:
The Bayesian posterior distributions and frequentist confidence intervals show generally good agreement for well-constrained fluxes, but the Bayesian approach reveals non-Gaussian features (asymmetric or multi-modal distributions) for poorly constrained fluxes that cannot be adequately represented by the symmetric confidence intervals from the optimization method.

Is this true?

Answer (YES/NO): NO